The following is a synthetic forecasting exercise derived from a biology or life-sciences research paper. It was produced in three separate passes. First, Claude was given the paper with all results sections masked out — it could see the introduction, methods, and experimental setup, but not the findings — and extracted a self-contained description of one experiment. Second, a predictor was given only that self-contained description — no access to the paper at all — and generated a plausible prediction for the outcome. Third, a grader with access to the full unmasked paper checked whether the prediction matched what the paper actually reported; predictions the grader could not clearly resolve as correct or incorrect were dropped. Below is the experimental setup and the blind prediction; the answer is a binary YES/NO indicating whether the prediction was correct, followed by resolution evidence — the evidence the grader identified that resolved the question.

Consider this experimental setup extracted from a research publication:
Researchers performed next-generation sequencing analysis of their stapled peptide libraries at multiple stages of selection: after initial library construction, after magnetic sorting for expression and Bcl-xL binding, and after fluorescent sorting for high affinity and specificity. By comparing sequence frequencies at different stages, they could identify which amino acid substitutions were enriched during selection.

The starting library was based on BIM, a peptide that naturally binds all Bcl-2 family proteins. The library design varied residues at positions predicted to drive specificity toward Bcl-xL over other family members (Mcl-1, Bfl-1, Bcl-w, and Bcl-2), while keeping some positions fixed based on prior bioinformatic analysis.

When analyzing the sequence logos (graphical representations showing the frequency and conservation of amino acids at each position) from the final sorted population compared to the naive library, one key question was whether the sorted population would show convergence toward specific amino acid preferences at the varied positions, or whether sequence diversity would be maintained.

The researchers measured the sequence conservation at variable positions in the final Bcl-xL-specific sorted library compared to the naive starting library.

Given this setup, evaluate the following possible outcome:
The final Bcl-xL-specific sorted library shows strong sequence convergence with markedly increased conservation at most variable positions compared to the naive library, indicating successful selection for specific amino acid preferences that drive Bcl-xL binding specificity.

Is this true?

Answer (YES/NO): YES